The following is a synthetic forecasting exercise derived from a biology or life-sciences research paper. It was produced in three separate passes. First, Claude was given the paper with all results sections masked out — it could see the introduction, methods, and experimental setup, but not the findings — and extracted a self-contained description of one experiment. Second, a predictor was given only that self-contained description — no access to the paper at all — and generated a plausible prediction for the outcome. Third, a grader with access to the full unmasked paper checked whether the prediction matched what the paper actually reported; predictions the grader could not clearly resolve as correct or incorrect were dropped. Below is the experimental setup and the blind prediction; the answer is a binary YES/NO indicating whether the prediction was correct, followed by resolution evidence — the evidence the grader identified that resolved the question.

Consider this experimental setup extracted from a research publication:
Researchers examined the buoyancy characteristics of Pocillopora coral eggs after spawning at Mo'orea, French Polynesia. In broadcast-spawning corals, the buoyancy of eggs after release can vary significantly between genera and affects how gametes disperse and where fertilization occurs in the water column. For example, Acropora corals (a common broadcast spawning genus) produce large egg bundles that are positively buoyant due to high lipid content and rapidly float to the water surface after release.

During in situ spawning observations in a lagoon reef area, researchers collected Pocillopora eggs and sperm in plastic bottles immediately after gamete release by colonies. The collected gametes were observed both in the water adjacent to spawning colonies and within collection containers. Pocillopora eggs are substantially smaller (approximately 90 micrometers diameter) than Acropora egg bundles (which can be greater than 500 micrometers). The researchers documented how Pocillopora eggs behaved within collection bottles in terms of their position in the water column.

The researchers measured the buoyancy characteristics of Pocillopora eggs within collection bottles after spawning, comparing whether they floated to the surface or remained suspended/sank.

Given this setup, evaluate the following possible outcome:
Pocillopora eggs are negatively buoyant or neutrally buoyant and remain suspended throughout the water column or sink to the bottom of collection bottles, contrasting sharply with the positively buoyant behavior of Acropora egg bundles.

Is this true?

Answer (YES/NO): YES